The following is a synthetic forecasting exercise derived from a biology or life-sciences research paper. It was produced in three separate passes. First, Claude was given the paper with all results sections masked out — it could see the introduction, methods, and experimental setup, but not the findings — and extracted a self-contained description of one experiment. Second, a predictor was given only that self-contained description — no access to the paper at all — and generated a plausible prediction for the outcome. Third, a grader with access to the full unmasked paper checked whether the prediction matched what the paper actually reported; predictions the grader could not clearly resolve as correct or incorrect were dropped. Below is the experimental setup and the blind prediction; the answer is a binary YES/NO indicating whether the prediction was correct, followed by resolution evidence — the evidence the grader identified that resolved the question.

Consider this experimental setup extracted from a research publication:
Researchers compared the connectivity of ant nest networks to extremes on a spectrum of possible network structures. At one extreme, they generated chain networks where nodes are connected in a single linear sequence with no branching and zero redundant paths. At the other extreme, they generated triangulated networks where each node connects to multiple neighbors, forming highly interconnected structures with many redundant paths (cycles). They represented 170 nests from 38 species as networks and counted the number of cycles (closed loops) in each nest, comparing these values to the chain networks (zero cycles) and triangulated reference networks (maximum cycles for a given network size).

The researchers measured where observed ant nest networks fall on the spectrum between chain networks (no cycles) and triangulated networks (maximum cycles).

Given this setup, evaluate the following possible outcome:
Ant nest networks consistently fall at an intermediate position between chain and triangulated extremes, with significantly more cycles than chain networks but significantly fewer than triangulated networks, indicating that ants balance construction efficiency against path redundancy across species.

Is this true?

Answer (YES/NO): NO